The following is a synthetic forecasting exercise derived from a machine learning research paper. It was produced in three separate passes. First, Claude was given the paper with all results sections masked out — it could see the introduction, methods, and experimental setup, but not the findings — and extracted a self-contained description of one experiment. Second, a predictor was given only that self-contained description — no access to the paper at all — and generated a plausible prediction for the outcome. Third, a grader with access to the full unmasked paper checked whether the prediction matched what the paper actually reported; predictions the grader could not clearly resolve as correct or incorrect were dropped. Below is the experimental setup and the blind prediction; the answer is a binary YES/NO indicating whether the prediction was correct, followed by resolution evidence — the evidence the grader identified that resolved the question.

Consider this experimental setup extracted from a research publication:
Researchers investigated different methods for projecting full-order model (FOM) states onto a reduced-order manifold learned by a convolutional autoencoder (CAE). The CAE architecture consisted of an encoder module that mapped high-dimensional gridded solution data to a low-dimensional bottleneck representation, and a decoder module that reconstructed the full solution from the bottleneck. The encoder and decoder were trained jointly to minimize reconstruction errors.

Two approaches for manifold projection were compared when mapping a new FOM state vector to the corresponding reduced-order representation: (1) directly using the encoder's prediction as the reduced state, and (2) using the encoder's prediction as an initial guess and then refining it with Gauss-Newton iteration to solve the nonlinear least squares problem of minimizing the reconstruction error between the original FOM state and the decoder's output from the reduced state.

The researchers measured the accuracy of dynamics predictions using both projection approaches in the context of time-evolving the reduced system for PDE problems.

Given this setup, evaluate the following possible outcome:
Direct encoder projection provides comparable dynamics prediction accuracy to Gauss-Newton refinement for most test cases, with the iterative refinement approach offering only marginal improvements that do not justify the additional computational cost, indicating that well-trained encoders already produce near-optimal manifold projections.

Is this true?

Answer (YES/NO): NO